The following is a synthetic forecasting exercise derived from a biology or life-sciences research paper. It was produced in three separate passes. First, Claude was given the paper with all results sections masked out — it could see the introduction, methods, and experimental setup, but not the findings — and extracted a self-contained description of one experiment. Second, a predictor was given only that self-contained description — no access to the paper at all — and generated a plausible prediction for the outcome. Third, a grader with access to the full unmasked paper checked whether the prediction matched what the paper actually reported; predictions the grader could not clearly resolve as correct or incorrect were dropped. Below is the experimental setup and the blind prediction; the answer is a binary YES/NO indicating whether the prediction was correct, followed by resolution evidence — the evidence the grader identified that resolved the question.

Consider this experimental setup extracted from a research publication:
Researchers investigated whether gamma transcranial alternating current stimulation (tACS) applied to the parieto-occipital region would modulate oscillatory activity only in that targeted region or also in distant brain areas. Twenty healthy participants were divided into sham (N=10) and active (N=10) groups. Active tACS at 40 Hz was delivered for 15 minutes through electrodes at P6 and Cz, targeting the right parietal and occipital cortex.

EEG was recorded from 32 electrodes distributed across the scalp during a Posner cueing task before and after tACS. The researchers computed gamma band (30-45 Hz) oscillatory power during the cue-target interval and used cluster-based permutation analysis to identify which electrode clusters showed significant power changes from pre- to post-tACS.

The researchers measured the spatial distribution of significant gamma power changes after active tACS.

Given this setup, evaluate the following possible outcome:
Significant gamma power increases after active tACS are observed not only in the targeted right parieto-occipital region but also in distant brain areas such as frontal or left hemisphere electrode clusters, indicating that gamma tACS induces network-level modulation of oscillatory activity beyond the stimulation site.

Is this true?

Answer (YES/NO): NO